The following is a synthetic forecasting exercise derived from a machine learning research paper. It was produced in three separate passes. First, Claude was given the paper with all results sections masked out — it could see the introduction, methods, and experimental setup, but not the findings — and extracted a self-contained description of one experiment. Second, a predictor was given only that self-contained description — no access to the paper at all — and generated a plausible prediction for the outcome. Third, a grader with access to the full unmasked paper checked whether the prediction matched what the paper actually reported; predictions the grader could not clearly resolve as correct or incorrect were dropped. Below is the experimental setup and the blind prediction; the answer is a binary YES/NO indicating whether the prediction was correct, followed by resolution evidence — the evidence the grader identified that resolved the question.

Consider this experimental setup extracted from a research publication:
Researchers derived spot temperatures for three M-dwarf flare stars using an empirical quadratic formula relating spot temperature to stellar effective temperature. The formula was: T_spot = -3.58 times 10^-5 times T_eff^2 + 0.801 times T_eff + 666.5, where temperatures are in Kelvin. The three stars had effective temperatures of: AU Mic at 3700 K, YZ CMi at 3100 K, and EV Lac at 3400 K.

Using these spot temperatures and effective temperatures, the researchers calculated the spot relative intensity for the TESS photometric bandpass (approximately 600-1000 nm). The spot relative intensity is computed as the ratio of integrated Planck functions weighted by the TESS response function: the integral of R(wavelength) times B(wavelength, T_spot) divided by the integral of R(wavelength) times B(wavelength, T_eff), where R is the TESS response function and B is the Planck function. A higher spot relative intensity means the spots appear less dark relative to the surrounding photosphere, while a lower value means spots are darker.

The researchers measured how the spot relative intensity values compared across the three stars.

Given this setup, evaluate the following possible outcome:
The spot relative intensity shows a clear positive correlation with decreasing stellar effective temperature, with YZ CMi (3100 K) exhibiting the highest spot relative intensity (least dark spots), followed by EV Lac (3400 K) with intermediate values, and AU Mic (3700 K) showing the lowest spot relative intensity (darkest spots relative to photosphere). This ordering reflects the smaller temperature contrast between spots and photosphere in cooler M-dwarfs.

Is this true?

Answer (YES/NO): YES